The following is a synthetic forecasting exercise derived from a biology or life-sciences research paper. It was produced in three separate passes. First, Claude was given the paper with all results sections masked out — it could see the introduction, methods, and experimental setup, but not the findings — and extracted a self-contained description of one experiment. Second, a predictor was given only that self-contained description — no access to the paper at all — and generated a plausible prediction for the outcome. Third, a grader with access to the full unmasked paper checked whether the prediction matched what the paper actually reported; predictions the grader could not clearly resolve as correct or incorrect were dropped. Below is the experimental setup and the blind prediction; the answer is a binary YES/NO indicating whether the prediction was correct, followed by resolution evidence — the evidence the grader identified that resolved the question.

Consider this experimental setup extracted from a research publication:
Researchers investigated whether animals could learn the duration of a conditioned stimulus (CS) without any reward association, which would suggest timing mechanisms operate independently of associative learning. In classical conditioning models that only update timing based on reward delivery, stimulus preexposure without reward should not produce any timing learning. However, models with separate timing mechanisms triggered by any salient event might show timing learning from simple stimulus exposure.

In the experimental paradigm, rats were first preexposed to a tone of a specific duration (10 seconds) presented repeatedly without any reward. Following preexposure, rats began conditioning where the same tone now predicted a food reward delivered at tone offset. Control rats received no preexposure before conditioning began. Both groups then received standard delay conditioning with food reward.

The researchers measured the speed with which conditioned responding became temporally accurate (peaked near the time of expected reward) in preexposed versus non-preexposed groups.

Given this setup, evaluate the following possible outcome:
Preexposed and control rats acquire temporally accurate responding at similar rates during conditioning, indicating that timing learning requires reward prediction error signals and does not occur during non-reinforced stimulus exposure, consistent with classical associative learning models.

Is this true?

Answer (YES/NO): NO